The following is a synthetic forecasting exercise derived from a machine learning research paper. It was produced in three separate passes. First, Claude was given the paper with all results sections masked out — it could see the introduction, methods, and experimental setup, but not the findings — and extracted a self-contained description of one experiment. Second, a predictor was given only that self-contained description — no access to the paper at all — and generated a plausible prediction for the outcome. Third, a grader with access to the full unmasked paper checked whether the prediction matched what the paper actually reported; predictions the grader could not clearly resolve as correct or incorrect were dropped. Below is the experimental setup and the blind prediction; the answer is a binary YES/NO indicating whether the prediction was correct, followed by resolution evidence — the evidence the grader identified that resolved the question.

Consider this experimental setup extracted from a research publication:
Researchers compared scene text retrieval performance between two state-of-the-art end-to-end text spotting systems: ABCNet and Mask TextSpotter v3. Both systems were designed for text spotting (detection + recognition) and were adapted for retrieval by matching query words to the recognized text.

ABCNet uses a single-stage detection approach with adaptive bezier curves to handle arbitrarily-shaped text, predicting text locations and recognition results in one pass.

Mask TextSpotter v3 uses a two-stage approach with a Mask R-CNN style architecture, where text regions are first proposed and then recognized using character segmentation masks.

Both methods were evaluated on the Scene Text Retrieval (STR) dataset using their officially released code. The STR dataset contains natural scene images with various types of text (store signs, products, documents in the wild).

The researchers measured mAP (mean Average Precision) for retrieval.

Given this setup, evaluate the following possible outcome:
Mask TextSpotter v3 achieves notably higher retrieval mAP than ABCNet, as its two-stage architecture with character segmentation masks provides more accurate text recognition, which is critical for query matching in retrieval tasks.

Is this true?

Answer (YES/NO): YES